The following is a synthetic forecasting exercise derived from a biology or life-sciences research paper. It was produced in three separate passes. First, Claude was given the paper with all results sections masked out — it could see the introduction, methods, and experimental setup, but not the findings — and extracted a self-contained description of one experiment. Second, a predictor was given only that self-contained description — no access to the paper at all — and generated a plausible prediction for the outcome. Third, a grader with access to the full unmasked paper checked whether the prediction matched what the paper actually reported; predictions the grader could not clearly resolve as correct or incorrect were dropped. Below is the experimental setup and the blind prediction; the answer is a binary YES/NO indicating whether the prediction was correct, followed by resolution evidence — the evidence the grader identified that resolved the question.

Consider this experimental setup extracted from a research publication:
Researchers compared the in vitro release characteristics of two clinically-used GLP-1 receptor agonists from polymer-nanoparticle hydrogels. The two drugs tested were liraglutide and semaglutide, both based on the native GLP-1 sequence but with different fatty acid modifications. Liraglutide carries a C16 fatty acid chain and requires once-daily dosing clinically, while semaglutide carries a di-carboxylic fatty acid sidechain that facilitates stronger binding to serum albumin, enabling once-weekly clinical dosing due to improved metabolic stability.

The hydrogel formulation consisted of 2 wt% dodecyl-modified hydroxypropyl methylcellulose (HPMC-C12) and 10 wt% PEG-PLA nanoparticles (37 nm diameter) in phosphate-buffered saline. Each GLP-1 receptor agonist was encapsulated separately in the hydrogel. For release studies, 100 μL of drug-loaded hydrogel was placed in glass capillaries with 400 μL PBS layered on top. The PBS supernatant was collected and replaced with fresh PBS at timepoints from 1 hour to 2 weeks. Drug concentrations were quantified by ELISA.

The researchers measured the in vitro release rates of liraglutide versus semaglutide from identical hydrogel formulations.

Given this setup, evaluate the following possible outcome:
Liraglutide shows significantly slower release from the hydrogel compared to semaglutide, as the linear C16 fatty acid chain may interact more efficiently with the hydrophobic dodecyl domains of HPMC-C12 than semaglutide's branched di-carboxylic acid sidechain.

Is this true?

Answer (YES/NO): YES